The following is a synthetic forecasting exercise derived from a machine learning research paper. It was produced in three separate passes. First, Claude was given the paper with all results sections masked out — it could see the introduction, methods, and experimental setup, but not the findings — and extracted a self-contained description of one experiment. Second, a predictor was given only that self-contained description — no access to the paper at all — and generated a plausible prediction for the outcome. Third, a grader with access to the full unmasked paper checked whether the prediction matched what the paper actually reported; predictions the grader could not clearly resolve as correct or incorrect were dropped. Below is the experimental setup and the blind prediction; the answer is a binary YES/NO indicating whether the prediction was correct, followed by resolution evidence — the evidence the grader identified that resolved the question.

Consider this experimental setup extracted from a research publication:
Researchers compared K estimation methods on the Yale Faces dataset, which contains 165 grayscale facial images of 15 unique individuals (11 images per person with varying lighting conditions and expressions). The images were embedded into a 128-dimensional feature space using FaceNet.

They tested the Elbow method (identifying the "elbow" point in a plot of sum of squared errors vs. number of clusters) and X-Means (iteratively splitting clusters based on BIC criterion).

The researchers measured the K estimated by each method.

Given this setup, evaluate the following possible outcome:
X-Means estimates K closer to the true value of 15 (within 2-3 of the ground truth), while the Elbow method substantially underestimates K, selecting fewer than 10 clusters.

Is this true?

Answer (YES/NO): NO